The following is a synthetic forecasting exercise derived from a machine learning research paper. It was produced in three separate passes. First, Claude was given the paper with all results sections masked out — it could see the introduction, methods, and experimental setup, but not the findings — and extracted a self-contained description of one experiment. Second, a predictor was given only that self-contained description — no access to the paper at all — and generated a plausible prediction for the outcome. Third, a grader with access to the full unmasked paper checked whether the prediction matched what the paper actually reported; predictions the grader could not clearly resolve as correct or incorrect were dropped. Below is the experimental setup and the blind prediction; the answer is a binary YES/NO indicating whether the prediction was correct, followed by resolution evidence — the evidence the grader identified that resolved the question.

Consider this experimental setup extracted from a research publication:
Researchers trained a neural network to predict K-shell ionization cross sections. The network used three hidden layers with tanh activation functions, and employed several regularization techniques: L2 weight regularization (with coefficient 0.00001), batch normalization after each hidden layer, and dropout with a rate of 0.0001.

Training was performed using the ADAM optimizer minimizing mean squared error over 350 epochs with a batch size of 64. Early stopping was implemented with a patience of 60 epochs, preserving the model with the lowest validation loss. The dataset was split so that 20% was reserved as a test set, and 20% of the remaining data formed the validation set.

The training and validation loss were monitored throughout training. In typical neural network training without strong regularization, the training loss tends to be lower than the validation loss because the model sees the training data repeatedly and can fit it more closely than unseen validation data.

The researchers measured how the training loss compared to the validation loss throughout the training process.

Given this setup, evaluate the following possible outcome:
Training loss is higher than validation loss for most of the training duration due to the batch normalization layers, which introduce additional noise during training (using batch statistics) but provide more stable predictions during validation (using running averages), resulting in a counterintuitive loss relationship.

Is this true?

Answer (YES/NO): YES